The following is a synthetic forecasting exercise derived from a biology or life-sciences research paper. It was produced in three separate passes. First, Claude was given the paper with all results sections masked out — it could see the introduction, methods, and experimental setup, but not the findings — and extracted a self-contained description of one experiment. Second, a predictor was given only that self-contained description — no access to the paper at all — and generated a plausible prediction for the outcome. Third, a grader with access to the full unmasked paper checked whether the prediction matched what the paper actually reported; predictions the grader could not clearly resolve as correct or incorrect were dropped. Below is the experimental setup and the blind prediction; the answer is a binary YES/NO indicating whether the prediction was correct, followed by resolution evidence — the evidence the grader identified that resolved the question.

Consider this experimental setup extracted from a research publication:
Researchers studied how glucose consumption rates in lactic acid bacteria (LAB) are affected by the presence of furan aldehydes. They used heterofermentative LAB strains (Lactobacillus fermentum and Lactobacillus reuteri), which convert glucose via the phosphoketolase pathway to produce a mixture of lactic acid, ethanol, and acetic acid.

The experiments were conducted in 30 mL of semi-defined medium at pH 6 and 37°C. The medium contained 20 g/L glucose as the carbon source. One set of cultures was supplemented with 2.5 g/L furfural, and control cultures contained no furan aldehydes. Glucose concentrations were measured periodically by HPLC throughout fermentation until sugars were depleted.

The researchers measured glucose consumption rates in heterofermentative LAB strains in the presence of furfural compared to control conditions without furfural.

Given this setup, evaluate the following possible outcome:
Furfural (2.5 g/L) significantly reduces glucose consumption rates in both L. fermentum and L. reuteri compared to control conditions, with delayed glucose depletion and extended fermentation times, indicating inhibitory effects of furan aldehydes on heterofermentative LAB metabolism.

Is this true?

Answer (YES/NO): NO